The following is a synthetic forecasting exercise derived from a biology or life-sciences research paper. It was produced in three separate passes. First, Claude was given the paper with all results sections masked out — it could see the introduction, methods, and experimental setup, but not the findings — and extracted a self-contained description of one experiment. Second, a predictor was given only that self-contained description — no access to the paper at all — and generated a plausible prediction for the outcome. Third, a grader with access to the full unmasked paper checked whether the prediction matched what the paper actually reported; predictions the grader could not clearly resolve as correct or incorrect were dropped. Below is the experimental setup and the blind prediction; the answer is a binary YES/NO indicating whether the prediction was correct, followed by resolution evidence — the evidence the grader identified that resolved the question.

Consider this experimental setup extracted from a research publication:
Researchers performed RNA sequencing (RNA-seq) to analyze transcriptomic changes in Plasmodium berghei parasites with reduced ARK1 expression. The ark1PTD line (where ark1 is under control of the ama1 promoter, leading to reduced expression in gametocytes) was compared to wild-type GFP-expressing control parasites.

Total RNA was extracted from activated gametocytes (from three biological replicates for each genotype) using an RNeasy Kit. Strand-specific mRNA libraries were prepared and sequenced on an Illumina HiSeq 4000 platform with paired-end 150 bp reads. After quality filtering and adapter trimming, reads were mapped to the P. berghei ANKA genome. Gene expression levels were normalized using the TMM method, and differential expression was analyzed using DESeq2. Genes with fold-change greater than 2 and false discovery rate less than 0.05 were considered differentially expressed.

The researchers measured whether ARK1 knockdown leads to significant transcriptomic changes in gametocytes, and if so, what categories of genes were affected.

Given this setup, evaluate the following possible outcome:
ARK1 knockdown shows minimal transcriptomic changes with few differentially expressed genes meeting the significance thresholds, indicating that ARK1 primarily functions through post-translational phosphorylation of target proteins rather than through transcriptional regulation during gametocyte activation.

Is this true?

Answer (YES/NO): NO